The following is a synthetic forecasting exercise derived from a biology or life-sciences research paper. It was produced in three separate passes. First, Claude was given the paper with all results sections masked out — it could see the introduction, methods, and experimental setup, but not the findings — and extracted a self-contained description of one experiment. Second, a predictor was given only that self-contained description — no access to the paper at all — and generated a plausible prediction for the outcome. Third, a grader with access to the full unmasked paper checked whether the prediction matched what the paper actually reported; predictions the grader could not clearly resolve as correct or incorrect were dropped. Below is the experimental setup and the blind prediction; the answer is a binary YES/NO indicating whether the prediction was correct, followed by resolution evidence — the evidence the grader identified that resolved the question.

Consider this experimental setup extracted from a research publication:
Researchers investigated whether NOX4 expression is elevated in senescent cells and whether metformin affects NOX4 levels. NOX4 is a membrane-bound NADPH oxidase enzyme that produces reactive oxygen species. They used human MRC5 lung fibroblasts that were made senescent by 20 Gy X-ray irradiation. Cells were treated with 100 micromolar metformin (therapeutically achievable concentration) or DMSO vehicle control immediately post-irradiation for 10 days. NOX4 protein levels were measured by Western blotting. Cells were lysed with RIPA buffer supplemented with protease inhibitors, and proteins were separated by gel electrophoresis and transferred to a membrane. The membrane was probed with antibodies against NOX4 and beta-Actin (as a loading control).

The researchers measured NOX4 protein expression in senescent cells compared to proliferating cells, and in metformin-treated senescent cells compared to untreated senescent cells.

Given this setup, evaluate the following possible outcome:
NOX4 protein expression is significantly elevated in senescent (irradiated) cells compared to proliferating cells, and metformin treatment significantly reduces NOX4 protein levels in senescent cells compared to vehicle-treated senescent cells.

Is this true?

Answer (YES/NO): YES